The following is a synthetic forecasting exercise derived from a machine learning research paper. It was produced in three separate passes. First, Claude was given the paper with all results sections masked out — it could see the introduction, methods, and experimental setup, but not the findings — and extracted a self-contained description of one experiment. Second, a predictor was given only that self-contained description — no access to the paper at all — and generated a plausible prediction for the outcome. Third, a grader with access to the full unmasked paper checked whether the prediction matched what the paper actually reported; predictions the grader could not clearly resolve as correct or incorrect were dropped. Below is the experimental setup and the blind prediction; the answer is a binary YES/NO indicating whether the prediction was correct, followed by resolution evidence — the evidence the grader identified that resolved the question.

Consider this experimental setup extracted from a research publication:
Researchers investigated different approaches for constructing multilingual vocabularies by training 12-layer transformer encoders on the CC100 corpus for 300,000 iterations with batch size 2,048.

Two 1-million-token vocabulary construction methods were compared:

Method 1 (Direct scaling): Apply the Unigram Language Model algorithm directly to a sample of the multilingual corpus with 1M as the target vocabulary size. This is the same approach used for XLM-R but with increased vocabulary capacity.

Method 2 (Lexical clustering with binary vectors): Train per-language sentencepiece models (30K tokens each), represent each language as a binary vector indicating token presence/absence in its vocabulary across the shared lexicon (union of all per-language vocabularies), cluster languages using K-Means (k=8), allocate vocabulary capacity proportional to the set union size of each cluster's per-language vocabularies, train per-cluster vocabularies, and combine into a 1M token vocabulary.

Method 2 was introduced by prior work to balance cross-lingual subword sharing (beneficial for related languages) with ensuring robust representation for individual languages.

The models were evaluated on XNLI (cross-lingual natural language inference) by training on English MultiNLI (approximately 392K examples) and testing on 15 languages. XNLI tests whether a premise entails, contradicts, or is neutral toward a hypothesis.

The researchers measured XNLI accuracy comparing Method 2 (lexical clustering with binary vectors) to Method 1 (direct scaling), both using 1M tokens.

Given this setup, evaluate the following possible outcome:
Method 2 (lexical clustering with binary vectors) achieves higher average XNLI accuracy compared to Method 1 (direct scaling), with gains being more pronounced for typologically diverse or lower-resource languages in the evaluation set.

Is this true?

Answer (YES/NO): NO